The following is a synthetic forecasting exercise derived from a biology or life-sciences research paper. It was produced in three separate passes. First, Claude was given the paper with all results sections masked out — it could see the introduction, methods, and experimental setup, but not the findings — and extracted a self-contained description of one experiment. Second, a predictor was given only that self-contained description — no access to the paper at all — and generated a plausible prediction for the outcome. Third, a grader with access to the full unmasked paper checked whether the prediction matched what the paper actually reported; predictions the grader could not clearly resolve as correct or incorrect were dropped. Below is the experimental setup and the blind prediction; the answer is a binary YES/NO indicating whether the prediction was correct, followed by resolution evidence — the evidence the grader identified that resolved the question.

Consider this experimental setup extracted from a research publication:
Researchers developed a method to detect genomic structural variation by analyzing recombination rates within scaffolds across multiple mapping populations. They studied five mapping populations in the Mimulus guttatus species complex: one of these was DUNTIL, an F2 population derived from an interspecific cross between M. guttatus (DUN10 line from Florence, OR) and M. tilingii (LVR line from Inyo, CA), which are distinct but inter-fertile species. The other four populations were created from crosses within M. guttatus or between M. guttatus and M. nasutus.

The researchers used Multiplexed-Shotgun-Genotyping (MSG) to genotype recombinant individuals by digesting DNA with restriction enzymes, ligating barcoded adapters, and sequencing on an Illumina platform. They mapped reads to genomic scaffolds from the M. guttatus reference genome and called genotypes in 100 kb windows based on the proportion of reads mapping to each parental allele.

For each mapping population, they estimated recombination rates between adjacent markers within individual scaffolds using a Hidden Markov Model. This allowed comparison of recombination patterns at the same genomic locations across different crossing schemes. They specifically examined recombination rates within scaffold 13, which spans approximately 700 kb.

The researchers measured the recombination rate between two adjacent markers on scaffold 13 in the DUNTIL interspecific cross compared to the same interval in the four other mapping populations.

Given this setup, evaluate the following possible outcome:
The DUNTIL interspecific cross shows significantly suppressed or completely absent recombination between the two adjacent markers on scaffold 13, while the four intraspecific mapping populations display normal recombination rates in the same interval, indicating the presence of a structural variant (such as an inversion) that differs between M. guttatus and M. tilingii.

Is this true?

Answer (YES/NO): NO